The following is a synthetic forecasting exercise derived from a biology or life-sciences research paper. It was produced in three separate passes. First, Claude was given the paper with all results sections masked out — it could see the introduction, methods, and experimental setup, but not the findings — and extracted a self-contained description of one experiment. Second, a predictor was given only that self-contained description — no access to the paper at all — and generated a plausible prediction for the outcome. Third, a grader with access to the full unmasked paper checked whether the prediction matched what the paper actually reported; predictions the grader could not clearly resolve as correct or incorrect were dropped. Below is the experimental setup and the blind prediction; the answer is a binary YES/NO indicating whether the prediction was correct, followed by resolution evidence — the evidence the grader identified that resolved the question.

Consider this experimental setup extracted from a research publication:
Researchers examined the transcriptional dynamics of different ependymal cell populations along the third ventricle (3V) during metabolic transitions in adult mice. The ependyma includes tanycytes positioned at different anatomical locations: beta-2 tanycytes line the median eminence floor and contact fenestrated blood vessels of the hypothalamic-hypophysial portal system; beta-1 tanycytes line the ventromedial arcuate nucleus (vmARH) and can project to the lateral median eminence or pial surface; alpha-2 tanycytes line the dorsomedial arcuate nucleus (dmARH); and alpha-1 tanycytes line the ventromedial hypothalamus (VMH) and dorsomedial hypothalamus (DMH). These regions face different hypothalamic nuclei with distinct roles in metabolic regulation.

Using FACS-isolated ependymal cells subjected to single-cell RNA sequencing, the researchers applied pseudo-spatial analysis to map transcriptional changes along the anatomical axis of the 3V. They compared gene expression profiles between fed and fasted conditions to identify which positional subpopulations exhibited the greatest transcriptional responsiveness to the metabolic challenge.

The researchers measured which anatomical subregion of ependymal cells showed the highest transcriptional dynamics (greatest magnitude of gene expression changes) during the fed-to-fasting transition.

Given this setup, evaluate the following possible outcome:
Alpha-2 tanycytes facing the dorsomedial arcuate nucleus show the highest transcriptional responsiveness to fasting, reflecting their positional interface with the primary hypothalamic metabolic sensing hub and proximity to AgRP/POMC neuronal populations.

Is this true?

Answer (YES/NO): YES